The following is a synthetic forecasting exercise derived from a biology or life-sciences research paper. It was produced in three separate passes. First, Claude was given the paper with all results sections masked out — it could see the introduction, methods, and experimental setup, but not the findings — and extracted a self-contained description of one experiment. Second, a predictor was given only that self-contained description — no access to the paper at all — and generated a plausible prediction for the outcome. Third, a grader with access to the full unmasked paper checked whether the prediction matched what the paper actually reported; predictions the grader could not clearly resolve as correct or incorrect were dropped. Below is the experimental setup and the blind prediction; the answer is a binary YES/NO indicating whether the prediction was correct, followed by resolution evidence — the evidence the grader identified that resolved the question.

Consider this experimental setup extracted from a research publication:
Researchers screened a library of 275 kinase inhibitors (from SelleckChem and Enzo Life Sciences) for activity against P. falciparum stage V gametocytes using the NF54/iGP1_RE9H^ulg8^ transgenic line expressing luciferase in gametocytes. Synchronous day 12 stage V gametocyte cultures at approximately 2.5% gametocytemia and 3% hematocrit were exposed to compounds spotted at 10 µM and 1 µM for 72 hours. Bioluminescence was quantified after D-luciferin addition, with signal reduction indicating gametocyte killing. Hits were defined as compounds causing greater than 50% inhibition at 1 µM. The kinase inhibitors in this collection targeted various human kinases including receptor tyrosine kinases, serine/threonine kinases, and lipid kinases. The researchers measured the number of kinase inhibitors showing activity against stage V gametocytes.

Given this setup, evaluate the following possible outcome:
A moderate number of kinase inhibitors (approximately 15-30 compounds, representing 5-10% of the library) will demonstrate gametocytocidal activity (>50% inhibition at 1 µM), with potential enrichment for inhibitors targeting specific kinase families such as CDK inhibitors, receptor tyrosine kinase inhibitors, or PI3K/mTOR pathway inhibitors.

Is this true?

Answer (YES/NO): NO